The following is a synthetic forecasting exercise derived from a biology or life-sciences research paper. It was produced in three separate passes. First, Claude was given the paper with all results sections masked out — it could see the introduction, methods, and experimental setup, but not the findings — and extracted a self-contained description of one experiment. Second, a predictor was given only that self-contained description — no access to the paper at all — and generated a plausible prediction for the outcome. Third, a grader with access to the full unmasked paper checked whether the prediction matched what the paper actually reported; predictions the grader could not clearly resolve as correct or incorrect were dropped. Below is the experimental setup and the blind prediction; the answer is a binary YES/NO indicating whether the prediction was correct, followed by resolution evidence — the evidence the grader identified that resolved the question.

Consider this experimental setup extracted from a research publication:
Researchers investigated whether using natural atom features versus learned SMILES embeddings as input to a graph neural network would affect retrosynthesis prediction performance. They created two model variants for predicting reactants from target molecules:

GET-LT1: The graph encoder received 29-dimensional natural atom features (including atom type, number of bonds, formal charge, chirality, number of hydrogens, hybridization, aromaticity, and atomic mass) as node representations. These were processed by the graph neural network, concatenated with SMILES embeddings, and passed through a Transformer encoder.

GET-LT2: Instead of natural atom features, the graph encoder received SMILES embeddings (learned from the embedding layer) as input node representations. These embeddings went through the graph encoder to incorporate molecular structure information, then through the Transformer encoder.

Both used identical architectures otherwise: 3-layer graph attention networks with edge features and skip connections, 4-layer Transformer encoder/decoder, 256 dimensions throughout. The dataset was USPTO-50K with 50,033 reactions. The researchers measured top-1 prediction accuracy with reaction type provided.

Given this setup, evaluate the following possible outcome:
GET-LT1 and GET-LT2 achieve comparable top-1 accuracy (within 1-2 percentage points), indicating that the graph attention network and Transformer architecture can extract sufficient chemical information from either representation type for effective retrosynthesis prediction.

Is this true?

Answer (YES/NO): NO